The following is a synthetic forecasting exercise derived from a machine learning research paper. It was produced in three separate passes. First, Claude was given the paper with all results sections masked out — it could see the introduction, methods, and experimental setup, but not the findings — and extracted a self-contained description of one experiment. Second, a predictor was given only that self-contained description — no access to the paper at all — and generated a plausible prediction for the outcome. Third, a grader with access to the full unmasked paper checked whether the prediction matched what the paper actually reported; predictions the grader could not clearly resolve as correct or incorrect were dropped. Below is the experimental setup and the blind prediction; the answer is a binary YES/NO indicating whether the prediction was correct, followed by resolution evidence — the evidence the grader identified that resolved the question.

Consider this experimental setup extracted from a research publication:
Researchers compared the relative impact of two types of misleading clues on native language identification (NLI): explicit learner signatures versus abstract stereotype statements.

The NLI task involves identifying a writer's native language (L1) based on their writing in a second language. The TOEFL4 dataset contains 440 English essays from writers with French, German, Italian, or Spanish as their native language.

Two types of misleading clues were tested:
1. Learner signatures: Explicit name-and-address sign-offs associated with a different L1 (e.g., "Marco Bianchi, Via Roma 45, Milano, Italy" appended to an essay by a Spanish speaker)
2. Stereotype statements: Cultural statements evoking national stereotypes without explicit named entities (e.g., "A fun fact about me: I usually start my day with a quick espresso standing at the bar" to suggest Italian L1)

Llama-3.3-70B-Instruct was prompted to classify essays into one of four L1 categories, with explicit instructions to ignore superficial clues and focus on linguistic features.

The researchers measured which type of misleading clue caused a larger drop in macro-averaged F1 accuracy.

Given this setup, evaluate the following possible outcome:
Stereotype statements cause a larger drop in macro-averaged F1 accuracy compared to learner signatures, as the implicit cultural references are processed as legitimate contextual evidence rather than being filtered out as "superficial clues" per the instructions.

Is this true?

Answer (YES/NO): NO